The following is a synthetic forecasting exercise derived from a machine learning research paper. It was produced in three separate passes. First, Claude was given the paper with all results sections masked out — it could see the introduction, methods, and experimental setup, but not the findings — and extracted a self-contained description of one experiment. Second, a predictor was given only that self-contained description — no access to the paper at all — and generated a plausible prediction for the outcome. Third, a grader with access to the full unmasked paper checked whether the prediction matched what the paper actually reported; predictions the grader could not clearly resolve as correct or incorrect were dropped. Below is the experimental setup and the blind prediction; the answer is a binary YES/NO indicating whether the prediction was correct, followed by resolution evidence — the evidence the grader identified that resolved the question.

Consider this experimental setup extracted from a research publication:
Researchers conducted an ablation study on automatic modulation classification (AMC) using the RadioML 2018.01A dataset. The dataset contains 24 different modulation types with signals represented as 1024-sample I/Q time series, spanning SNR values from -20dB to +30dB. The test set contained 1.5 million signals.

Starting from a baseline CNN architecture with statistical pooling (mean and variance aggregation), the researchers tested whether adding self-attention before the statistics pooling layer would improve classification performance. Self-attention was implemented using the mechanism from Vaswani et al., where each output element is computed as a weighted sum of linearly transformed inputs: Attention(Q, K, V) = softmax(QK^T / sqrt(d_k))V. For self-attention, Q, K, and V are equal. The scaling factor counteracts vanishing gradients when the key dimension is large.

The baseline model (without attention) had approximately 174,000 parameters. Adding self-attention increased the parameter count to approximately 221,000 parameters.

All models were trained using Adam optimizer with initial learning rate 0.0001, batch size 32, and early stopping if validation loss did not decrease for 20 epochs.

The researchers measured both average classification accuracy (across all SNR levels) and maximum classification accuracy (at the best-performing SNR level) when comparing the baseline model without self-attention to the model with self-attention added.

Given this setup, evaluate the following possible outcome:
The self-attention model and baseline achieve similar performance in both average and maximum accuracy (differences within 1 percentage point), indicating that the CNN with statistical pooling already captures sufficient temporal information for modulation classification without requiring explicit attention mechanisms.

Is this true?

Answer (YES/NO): NO